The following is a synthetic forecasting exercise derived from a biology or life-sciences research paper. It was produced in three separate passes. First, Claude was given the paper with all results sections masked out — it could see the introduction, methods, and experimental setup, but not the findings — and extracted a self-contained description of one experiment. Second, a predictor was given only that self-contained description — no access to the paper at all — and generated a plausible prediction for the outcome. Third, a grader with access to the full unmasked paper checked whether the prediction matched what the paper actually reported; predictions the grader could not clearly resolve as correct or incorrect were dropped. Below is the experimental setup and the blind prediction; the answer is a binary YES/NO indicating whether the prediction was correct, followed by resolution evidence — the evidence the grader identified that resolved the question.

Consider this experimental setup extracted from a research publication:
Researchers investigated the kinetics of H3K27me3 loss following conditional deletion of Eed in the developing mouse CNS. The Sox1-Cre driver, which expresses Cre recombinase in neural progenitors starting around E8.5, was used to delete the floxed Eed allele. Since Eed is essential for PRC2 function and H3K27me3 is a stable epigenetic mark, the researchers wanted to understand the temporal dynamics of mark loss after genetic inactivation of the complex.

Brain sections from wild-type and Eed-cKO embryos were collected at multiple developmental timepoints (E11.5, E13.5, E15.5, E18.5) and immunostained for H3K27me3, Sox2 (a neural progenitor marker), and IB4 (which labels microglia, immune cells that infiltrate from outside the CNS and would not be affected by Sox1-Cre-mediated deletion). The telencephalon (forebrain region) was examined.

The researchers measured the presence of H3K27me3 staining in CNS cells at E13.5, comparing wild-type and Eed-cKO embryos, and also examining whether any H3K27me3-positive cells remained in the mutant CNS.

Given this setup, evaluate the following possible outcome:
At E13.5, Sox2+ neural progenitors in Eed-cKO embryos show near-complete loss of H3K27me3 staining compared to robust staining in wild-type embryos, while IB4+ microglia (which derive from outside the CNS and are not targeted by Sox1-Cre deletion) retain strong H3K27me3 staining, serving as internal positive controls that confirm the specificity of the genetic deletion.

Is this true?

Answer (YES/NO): YES